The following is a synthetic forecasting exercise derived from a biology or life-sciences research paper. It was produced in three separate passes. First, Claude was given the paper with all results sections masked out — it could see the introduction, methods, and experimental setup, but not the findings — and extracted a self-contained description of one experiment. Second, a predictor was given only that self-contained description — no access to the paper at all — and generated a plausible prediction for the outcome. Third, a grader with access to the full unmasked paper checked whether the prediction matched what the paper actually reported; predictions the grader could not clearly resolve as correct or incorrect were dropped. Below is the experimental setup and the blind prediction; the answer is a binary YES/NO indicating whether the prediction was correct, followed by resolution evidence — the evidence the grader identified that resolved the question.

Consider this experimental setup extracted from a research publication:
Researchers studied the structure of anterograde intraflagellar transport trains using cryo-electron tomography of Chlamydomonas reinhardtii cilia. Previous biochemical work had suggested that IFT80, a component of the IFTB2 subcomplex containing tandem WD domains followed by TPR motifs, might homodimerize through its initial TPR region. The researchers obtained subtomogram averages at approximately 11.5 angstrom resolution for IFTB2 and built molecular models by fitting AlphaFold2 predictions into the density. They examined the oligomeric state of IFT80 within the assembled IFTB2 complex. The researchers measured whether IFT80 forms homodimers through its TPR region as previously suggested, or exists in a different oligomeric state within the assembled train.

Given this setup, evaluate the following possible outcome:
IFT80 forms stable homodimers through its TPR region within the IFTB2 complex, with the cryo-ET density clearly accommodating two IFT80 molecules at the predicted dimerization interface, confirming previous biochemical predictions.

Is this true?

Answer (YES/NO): NO